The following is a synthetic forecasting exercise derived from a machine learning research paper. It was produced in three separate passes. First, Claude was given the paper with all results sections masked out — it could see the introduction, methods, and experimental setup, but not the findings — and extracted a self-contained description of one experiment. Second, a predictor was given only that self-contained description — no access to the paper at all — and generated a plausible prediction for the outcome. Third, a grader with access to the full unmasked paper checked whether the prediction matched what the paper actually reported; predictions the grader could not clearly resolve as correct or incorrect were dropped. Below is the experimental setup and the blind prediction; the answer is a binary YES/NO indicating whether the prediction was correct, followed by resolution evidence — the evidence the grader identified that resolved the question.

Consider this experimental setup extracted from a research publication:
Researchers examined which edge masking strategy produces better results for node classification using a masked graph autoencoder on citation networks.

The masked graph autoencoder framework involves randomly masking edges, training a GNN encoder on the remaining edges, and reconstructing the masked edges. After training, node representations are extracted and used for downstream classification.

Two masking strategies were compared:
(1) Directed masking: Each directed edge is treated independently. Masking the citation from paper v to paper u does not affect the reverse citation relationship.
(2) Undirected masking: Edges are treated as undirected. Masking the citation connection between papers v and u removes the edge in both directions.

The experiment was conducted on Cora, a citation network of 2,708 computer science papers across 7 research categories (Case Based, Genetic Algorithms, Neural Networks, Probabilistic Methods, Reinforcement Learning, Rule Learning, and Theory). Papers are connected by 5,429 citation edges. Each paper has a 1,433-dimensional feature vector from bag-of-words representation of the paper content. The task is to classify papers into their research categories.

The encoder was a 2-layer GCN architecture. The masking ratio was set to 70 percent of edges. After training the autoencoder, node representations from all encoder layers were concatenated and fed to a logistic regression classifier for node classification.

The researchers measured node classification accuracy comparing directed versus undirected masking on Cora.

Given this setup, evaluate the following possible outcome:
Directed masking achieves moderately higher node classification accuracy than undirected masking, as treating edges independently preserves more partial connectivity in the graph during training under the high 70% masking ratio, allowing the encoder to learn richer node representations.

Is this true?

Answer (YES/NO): NO